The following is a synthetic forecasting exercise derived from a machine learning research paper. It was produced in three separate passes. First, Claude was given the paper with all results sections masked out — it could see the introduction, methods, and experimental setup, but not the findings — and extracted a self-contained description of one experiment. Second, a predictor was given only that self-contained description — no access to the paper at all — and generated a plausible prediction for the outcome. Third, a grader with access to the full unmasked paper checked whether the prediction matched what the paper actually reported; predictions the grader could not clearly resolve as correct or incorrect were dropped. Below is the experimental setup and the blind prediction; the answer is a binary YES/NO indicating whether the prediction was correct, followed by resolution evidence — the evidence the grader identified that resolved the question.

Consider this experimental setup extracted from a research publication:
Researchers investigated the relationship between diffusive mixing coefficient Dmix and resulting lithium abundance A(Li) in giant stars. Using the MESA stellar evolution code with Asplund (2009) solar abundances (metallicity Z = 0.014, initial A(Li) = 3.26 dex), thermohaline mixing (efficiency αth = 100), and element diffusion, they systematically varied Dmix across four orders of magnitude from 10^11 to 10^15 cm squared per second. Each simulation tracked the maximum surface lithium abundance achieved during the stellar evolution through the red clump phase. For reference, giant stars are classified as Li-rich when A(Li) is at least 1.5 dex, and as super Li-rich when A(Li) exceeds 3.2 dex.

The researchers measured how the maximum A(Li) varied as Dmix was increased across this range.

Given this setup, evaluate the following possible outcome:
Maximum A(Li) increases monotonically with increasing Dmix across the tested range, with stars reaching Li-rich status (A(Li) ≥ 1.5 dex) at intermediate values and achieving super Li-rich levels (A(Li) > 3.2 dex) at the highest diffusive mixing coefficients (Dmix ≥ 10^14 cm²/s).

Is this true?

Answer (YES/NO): NO